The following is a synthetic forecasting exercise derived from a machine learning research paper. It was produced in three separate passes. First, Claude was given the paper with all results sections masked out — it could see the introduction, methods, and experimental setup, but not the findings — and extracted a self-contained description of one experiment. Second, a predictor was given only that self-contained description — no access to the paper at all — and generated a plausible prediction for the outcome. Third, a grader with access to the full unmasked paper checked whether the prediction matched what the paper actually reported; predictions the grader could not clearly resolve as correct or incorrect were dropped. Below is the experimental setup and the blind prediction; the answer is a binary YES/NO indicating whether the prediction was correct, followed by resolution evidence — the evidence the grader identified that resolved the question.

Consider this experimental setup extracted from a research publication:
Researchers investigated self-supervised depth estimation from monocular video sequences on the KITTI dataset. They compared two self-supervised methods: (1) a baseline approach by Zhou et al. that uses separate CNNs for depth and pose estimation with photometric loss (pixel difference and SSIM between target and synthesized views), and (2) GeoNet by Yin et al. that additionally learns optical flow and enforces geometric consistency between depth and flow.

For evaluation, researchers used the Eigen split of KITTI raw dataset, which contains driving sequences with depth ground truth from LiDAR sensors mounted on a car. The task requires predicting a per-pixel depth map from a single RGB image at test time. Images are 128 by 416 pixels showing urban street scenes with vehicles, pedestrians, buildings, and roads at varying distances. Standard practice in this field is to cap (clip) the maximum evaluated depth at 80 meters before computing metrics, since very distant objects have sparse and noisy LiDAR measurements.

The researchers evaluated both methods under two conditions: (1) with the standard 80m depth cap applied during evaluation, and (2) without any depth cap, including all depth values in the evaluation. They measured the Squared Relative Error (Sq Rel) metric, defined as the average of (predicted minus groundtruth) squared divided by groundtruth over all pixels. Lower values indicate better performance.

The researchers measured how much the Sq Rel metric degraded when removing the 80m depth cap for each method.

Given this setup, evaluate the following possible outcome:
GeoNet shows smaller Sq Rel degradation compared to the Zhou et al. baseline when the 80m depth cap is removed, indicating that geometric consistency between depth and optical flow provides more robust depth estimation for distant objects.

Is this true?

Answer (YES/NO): YES